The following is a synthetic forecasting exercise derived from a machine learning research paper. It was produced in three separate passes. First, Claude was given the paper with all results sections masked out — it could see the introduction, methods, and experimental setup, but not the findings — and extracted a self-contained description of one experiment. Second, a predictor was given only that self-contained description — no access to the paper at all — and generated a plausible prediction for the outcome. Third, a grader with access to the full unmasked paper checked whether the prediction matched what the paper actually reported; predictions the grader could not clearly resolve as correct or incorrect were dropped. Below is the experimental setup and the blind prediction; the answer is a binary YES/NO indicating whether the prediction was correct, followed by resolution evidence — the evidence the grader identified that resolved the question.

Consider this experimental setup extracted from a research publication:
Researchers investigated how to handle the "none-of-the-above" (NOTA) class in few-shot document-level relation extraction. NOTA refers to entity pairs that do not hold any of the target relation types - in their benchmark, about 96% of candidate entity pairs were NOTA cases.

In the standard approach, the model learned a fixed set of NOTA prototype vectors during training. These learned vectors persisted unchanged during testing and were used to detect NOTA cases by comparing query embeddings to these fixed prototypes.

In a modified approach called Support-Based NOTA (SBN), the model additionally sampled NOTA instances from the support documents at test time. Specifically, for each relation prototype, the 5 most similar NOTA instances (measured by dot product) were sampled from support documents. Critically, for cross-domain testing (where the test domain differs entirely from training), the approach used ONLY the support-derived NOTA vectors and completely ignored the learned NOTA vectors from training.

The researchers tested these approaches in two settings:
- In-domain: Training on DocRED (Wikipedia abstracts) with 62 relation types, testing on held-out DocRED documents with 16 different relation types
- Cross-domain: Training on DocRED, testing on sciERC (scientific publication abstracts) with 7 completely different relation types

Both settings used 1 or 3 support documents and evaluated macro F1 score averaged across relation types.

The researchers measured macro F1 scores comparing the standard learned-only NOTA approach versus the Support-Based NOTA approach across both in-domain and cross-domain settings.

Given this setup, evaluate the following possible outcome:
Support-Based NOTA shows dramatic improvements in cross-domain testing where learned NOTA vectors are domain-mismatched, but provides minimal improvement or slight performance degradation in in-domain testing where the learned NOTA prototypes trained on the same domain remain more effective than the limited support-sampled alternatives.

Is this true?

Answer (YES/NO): NO